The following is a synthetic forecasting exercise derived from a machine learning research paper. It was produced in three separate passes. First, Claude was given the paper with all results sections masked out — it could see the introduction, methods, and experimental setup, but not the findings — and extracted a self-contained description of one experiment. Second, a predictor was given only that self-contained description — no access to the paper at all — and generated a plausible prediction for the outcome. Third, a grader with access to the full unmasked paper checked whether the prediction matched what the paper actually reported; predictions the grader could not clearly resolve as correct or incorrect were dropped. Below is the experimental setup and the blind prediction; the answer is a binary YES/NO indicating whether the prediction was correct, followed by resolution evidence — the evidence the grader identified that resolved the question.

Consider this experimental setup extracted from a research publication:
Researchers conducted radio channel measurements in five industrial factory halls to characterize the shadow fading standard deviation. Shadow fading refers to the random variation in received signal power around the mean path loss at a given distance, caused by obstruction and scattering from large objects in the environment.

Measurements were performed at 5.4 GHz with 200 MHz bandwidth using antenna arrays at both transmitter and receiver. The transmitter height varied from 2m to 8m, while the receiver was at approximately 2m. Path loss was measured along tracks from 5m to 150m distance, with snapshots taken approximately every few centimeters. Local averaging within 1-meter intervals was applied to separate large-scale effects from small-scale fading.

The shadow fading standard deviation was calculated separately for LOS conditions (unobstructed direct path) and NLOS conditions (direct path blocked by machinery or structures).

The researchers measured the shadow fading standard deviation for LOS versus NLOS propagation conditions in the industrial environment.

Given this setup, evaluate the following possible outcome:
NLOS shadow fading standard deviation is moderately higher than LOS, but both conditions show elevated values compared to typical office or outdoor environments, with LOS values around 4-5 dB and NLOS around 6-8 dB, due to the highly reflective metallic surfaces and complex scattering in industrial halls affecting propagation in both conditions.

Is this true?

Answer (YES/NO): NO